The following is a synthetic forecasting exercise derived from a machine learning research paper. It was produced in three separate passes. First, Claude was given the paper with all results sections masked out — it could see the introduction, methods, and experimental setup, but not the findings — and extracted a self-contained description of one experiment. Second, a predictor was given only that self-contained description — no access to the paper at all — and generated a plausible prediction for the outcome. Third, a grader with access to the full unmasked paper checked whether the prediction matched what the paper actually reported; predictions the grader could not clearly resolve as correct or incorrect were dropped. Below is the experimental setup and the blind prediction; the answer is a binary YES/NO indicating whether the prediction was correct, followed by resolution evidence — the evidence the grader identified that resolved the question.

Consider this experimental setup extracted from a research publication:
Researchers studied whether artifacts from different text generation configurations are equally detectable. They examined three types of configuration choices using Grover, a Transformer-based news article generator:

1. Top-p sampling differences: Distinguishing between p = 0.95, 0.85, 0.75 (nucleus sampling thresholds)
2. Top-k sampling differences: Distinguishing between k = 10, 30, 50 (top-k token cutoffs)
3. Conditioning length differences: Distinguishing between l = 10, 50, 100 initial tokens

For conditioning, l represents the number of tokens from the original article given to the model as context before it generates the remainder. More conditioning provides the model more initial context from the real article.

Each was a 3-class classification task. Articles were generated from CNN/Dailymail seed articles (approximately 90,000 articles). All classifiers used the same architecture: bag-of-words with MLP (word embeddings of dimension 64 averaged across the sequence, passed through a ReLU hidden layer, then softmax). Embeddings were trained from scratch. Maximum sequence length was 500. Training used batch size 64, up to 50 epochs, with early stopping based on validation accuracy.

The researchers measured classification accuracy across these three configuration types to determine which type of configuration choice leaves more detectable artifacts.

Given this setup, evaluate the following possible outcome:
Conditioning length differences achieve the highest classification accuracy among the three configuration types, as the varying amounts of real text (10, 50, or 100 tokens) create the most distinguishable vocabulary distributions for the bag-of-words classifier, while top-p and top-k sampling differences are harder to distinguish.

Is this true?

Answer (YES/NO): NO